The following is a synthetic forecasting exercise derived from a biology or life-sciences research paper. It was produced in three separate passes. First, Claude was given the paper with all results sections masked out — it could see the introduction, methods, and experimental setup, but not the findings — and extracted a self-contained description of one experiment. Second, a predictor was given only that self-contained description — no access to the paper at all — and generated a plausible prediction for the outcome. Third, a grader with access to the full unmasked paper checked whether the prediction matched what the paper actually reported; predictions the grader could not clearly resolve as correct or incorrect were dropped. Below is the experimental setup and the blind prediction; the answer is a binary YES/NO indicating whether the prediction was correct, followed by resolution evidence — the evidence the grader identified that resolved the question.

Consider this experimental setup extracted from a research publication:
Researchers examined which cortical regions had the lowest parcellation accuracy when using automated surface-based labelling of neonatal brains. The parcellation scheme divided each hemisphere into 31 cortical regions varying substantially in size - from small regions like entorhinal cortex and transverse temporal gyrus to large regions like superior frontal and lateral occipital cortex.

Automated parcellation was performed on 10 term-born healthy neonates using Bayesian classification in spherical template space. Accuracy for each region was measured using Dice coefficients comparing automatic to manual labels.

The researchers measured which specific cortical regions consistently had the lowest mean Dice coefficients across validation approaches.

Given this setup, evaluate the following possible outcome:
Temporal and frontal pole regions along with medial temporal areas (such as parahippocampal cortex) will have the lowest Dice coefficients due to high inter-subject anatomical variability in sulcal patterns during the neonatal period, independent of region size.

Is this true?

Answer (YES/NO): NO